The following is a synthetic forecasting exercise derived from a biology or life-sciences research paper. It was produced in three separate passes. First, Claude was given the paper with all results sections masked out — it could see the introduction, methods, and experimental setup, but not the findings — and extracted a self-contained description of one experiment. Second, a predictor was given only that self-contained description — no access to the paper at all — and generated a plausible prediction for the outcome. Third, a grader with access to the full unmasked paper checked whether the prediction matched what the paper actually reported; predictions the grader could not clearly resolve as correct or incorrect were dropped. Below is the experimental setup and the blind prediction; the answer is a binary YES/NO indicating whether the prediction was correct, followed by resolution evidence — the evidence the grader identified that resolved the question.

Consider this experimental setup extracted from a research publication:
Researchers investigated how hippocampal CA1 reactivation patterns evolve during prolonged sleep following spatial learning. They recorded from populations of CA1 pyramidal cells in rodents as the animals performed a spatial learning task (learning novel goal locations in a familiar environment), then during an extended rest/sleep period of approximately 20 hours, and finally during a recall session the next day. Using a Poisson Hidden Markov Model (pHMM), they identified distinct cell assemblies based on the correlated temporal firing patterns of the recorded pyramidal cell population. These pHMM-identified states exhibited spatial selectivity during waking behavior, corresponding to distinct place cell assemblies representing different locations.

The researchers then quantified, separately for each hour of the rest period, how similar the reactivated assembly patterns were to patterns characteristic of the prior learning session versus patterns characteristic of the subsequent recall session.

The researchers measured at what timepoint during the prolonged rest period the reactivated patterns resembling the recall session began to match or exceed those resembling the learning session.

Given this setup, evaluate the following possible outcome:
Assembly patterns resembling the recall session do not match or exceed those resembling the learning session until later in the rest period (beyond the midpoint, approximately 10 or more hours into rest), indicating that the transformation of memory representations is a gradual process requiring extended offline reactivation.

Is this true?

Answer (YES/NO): NO